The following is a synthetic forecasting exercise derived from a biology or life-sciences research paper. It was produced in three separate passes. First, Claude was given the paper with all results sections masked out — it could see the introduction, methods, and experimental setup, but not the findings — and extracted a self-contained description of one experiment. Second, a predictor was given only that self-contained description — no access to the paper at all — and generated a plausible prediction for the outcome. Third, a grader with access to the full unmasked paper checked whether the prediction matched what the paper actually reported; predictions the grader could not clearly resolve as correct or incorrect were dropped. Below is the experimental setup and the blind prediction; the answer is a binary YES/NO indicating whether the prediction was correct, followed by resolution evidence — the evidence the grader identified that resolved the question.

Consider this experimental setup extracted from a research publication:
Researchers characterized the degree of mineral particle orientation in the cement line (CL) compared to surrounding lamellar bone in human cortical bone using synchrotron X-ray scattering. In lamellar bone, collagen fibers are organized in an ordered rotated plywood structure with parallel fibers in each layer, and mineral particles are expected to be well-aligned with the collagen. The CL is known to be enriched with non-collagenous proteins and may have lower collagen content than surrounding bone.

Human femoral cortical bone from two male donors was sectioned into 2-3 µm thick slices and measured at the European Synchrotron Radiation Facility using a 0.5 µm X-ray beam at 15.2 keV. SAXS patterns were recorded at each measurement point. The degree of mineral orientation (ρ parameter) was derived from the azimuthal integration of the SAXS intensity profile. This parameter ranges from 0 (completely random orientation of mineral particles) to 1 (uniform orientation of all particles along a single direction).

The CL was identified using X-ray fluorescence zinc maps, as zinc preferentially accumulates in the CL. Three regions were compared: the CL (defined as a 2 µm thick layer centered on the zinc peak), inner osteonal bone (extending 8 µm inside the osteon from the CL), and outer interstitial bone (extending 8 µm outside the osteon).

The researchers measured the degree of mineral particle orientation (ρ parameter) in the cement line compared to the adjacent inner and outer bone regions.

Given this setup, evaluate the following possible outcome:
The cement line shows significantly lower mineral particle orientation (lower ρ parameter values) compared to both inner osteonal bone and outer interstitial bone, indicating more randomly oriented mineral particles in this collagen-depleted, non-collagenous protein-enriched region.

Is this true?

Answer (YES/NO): NO